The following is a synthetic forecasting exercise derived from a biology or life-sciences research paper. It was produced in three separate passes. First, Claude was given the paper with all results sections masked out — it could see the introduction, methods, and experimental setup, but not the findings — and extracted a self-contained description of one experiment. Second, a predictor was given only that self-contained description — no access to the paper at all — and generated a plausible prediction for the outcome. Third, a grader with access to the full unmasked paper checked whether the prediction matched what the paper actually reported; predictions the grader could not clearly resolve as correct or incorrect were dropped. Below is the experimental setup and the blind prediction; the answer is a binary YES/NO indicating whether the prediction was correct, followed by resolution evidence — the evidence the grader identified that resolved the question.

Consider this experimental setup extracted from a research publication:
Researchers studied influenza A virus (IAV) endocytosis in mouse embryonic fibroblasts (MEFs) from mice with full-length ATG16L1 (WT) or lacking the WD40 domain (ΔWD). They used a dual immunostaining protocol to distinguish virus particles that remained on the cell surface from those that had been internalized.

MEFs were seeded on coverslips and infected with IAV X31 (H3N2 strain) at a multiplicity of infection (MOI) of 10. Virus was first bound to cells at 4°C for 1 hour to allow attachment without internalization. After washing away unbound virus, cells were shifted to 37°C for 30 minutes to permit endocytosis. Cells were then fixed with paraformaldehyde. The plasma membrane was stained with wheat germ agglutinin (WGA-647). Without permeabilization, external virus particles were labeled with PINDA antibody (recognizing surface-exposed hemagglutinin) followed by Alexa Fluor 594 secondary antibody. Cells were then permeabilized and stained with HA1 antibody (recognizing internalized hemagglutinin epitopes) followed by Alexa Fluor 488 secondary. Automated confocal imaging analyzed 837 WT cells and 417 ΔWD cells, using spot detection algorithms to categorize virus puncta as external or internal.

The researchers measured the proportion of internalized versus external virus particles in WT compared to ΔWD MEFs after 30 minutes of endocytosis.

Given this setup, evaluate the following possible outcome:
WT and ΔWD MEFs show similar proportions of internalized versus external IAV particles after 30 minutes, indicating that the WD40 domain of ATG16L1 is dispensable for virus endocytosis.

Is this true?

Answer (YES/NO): NO